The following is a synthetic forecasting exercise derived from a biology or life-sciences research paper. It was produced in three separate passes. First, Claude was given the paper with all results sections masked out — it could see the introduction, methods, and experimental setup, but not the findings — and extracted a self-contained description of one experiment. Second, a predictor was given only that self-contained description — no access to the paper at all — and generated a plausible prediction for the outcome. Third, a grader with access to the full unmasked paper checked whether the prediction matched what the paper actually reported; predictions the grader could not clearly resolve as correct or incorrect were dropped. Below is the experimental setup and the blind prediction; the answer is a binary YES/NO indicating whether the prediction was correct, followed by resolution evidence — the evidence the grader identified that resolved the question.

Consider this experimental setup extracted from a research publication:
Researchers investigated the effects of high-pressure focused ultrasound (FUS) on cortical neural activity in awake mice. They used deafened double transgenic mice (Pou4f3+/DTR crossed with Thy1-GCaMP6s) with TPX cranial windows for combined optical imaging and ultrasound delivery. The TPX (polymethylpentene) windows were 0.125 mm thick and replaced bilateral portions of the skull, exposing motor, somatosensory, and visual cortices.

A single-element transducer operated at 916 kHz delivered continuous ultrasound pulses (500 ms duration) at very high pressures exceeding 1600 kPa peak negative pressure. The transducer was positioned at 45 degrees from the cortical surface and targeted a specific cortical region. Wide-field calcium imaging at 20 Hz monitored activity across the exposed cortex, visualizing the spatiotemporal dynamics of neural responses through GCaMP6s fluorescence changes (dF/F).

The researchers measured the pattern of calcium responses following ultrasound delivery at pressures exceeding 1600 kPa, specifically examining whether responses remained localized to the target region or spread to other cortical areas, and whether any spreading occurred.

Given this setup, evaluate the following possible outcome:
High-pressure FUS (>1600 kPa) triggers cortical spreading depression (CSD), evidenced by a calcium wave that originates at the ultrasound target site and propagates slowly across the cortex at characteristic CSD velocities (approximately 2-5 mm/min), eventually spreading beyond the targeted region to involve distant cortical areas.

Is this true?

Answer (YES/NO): YES